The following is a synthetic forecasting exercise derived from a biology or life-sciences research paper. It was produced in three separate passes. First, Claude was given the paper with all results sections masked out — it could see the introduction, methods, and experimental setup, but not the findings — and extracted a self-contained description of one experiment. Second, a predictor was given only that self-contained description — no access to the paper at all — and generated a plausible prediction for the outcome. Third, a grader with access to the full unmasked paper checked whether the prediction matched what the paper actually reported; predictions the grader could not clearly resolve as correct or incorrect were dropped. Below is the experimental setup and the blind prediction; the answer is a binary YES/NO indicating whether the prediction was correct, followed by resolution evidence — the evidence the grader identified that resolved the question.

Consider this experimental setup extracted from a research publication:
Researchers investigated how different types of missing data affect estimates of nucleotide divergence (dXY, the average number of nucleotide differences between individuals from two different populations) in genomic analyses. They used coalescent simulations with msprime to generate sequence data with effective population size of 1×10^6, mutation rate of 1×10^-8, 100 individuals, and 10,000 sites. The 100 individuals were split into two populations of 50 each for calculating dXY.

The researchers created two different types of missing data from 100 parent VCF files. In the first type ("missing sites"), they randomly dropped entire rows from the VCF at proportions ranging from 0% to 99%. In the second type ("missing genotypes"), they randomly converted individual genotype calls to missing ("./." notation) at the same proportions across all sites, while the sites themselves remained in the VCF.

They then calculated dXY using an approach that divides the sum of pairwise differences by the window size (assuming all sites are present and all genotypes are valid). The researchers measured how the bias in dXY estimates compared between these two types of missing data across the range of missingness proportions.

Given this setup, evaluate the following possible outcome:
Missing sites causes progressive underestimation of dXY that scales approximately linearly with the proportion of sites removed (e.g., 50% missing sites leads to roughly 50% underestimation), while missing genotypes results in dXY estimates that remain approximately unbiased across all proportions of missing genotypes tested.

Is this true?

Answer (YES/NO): NO